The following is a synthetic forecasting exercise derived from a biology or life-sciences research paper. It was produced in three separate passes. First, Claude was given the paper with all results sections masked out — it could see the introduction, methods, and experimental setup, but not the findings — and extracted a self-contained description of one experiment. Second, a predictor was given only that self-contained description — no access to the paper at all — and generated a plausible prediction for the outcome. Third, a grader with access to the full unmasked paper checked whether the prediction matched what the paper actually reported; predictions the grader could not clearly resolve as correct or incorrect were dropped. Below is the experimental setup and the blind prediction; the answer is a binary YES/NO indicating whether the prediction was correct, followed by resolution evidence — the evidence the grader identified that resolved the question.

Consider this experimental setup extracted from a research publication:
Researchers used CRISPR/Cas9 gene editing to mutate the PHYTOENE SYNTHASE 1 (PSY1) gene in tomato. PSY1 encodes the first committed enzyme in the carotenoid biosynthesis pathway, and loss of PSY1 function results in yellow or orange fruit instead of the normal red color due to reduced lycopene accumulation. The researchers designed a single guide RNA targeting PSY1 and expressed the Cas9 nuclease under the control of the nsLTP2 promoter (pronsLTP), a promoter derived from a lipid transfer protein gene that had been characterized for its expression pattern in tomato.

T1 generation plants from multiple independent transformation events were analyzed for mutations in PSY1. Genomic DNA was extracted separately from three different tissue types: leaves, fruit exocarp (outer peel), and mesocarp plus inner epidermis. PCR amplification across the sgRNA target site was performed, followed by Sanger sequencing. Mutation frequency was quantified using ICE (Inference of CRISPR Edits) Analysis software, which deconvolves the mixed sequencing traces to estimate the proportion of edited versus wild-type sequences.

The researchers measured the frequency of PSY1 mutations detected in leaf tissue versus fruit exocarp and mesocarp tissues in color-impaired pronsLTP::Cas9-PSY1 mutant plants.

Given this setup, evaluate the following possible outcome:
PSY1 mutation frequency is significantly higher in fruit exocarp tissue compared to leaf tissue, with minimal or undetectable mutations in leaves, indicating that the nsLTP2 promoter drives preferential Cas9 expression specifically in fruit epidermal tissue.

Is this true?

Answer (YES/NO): YES